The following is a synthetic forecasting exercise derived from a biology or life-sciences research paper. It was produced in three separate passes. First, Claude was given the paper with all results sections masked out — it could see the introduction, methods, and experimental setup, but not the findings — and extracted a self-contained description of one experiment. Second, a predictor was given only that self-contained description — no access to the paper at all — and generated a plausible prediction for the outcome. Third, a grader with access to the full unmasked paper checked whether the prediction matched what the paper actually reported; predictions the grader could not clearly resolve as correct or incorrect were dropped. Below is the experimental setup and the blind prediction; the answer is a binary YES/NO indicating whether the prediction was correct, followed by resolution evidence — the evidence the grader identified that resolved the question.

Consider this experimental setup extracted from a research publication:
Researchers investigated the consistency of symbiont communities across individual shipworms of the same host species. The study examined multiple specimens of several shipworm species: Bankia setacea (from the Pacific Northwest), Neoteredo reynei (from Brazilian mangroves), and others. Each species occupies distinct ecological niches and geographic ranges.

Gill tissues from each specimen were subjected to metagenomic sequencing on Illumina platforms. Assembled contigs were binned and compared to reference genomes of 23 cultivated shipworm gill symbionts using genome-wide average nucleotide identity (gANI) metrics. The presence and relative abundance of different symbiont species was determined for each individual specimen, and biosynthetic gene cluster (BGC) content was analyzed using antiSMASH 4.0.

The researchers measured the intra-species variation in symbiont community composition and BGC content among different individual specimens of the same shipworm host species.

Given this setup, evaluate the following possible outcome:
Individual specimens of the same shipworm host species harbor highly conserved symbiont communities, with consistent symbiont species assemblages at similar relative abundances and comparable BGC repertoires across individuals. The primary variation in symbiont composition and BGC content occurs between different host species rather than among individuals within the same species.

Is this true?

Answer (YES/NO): NO